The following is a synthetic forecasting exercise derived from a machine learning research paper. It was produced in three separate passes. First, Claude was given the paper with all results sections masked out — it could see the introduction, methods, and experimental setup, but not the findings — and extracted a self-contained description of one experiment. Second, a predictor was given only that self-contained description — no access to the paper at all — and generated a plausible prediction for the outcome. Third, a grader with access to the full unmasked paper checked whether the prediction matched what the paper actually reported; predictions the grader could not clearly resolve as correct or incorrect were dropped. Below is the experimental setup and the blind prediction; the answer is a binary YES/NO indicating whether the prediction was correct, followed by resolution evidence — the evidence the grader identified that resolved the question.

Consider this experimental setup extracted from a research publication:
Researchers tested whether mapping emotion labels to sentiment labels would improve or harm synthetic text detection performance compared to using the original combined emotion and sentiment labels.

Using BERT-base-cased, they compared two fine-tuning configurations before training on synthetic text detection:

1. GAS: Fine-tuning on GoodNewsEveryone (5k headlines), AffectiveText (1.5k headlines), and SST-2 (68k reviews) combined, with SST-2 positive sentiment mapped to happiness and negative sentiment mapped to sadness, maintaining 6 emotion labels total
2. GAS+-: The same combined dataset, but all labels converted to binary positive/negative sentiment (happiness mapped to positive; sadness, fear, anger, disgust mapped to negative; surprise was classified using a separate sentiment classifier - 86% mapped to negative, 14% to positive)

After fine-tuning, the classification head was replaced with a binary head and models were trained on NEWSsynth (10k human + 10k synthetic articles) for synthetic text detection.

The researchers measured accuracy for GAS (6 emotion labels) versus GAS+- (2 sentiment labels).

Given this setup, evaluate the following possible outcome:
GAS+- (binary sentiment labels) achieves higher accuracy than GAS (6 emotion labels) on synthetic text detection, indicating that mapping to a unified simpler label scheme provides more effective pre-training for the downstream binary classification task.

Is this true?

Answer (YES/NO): YES